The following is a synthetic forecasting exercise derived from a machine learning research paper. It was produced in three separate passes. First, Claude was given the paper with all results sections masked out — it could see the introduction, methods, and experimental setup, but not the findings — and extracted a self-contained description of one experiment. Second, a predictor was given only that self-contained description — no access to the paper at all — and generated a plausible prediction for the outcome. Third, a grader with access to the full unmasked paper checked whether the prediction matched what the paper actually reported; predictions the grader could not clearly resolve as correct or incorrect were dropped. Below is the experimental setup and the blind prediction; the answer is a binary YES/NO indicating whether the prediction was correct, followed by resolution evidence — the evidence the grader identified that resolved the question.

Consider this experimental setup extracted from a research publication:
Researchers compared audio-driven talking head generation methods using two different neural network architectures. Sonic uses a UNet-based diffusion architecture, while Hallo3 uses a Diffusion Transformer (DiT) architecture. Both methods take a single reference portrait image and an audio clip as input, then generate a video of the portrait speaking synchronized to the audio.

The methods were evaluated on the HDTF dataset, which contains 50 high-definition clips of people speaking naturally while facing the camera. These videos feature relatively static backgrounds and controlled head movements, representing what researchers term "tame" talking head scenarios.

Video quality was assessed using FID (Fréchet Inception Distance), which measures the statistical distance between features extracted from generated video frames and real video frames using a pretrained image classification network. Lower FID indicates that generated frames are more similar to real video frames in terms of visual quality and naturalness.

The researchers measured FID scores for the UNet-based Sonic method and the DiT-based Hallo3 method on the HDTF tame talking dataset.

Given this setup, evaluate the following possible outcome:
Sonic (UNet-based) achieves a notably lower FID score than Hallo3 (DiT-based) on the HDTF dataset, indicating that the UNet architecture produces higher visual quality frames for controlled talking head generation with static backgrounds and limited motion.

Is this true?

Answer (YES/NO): YES